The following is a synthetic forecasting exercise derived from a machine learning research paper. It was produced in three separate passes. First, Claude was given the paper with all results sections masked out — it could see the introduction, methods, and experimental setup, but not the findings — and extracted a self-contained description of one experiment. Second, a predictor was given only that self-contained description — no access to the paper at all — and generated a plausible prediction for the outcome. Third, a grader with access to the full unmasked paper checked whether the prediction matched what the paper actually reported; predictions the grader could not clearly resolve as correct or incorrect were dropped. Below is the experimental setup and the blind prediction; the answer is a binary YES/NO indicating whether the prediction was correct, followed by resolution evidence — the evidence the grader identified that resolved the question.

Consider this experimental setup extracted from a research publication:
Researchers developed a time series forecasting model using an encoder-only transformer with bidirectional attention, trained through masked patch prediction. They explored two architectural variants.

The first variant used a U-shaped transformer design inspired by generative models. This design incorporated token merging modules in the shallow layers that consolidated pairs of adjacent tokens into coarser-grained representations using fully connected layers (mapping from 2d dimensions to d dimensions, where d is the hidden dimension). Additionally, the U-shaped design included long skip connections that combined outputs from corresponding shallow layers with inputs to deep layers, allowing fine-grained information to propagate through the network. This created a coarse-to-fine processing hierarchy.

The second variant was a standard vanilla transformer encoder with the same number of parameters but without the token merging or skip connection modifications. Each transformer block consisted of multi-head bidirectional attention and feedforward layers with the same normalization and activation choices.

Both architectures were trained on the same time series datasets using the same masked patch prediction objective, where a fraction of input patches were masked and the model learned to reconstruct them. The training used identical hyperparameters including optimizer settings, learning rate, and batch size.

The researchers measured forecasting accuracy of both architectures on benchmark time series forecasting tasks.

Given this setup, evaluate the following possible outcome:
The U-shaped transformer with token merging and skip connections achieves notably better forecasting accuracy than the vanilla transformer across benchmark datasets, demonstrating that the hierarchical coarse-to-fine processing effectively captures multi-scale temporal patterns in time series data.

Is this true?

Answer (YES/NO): NO